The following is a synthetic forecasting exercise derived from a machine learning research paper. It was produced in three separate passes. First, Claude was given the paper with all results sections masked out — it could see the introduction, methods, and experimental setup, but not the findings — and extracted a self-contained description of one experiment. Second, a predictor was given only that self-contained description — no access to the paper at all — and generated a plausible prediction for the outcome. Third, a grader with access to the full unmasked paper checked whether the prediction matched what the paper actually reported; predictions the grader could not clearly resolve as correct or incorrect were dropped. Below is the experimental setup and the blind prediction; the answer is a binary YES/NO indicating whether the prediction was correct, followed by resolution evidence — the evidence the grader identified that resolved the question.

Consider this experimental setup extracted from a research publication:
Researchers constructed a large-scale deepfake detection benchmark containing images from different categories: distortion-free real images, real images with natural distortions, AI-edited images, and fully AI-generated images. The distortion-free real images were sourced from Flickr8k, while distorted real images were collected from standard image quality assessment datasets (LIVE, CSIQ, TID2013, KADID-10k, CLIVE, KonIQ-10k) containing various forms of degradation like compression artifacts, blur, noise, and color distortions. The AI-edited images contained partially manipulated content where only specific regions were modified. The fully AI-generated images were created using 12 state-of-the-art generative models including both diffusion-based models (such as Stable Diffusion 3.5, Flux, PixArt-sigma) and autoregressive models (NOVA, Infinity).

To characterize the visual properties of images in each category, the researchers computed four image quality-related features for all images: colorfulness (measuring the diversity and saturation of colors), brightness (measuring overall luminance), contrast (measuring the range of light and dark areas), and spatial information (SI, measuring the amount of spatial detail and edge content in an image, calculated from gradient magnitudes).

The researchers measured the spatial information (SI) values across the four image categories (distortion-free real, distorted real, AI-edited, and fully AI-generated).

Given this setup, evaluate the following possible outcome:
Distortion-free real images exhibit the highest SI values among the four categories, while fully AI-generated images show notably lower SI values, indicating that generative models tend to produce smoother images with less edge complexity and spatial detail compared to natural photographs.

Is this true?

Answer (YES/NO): NO